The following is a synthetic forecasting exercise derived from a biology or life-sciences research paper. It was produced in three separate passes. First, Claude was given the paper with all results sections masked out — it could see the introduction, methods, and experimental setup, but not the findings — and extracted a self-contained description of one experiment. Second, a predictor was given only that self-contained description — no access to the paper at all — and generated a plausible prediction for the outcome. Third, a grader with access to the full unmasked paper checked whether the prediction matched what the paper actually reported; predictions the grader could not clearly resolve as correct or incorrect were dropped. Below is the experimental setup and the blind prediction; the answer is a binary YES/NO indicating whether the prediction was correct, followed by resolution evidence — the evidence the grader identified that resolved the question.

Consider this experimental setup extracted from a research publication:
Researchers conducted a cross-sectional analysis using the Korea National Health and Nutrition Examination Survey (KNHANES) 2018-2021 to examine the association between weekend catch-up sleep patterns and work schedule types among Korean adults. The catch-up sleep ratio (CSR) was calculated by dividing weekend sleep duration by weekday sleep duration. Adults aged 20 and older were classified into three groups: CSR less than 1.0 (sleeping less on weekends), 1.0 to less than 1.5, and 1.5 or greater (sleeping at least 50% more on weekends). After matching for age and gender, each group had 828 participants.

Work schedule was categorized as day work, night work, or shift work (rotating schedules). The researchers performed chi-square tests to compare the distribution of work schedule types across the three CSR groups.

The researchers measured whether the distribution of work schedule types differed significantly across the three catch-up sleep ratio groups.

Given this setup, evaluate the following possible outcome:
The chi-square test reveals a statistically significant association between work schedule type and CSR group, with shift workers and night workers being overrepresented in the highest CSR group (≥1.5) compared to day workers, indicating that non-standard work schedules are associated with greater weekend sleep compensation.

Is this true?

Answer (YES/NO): NO